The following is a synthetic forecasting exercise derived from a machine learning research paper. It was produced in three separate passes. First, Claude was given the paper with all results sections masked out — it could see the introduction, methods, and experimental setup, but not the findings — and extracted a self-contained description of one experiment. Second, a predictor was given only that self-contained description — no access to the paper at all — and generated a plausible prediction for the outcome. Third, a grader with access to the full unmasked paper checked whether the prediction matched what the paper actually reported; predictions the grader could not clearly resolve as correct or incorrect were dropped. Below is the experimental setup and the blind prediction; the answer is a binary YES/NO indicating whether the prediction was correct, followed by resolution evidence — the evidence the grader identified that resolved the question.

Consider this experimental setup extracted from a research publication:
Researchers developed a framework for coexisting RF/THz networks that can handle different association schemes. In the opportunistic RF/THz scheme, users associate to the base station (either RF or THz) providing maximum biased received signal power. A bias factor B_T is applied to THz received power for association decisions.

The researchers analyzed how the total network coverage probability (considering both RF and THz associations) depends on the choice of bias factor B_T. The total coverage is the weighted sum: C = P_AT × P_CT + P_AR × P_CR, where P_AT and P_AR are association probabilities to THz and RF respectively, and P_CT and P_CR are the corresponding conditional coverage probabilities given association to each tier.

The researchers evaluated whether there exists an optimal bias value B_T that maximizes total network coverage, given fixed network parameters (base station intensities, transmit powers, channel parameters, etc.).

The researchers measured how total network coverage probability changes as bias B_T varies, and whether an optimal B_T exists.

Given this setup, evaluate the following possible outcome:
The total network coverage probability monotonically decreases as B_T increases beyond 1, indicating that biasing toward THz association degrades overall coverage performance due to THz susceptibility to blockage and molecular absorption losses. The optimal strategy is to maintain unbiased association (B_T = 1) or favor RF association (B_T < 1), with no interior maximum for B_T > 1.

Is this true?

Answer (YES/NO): NO